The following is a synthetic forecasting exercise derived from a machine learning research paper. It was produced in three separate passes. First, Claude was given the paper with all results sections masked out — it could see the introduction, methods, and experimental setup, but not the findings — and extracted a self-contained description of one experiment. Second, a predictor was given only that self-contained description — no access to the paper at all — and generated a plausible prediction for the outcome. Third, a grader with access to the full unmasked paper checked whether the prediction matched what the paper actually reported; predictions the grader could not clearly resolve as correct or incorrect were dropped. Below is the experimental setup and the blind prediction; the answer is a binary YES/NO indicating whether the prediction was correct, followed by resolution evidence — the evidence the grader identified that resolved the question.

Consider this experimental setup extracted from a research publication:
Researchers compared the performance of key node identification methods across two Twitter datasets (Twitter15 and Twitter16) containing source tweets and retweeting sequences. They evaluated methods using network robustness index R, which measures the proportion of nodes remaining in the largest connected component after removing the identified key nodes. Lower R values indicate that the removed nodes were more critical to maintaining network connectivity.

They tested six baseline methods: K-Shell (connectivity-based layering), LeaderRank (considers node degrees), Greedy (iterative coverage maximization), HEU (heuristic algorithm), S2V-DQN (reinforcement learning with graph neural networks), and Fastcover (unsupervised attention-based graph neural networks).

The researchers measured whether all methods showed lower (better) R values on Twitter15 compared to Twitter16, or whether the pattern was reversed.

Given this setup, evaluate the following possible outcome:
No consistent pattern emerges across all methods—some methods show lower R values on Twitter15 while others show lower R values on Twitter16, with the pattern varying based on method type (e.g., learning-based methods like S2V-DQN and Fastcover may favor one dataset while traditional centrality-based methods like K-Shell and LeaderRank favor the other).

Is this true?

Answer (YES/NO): NO